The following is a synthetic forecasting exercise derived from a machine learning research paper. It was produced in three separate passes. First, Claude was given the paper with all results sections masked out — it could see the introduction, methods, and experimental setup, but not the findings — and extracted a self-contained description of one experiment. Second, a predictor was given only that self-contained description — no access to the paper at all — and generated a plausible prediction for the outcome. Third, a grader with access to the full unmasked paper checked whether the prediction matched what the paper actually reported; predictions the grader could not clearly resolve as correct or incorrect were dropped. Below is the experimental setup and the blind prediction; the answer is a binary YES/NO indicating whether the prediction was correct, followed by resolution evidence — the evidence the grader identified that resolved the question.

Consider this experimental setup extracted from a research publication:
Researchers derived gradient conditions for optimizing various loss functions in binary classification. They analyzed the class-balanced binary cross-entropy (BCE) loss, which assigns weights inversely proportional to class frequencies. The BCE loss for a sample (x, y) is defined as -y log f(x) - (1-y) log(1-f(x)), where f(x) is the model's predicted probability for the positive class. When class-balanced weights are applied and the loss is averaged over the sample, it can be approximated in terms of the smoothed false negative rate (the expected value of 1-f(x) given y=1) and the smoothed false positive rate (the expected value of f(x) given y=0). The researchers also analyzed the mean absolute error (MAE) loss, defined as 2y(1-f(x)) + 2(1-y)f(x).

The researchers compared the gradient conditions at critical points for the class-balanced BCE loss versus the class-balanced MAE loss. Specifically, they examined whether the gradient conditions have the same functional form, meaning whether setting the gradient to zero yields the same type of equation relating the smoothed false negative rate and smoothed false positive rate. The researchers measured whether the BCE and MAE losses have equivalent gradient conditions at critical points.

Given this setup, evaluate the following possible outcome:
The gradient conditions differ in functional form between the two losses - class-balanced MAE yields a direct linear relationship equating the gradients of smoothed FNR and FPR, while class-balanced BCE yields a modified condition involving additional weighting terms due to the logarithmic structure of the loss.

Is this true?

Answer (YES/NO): YES